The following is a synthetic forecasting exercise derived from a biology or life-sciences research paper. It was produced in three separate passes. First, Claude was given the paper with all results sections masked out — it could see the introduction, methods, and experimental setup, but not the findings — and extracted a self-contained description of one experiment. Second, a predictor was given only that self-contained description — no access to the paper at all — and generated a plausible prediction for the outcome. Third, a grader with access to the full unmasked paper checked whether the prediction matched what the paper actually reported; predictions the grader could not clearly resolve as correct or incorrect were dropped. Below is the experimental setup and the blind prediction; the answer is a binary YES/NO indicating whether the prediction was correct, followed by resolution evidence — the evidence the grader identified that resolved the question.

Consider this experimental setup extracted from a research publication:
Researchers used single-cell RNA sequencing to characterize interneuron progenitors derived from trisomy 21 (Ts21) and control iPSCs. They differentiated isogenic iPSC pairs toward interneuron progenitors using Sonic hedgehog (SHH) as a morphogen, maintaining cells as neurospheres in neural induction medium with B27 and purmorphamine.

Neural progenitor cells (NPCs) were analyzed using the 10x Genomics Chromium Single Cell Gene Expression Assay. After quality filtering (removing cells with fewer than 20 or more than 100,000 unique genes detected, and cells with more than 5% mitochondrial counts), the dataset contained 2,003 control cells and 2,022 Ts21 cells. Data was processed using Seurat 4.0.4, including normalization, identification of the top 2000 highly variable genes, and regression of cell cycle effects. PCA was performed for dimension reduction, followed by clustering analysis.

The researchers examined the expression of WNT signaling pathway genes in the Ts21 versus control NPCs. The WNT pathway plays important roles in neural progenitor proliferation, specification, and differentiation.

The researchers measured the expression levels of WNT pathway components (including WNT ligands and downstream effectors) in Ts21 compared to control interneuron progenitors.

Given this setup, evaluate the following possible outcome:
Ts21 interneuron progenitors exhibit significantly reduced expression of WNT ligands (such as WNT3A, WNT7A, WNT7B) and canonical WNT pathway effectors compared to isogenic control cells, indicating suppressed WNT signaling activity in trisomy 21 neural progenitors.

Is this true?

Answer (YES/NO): NO